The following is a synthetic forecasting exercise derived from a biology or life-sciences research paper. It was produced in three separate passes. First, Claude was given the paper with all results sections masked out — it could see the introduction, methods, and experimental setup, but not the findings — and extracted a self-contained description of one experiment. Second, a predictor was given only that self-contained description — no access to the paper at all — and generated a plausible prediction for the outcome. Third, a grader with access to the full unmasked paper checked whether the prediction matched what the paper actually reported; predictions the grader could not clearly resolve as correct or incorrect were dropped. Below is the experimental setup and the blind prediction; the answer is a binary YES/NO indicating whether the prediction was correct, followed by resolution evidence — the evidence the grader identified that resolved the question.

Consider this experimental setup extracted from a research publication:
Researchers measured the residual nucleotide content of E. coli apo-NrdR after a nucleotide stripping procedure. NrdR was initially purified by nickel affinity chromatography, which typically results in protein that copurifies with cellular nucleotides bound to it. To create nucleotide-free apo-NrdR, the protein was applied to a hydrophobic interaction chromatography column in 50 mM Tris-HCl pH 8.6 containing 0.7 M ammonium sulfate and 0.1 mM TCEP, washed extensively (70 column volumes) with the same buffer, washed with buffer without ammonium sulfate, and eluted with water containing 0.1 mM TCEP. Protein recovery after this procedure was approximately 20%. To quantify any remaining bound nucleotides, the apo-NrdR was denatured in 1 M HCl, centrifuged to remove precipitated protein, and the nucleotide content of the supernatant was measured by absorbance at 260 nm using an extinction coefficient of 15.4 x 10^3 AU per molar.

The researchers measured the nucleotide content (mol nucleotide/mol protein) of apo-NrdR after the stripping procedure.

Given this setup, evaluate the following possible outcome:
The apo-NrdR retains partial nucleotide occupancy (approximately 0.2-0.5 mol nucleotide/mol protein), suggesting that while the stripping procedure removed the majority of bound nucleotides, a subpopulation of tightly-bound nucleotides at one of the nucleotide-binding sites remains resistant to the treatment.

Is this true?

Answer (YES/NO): YES